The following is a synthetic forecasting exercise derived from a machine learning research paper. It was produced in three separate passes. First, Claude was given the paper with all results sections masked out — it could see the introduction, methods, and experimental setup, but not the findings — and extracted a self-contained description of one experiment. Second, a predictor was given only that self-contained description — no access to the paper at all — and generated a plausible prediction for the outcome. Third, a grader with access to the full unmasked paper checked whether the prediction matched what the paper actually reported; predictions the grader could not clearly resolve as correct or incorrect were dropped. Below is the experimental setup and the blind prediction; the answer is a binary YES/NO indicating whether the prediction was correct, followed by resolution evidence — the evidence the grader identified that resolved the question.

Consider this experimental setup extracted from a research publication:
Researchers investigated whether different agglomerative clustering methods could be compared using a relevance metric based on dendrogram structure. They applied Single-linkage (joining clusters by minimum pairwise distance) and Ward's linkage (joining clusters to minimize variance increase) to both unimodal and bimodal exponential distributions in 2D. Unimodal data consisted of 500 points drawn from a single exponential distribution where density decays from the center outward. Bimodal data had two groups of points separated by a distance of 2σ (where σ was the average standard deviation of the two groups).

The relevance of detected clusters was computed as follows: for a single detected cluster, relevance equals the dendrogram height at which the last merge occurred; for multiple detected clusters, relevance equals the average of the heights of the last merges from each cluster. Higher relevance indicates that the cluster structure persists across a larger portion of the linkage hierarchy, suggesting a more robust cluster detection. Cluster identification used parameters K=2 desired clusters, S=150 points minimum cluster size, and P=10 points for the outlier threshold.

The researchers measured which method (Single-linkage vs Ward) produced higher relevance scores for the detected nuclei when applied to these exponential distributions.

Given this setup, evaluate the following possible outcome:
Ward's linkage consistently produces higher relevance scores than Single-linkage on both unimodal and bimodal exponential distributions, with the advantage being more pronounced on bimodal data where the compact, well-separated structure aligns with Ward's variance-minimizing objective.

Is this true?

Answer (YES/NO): NO